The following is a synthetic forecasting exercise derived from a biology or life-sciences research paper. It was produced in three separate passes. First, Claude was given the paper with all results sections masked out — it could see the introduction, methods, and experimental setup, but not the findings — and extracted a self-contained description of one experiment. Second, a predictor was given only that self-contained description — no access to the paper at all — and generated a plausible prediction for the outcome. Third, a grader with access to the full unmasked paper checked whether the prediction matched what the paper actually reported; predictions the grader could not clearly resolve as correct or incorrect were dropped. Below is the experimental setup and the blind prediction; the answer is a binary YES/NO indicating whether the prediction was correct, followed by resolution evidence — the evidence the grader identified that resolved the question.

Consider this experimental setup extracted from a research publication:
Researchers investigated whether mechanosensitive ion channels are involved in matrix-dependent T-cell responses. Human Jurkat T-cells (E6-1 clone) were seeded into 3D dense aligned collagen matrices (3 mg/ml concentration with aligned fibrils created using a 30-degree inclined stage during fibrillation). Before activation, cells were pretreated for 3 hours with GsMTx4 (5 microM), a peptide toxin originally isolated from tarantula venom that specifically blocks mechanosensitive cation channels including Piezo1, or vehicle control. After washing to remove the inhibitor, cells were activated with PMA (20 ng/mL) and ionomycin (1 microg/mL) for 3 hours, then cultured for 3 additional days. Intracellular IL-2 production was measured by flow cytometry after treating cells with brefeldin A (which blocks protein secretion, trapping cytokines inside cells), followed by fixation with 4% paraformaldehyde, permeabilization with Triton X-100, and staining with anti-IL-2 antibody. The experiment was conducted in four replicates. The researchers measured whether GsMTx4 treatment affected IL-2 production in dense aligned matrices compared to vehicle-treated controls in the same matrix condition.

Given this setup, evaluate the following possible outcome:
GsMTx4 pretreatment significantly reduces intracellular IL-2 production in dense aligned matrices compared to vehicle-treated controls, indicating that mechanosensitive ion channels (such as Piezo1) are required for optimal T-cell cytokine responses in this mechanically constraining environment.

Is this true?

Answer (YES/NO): NO